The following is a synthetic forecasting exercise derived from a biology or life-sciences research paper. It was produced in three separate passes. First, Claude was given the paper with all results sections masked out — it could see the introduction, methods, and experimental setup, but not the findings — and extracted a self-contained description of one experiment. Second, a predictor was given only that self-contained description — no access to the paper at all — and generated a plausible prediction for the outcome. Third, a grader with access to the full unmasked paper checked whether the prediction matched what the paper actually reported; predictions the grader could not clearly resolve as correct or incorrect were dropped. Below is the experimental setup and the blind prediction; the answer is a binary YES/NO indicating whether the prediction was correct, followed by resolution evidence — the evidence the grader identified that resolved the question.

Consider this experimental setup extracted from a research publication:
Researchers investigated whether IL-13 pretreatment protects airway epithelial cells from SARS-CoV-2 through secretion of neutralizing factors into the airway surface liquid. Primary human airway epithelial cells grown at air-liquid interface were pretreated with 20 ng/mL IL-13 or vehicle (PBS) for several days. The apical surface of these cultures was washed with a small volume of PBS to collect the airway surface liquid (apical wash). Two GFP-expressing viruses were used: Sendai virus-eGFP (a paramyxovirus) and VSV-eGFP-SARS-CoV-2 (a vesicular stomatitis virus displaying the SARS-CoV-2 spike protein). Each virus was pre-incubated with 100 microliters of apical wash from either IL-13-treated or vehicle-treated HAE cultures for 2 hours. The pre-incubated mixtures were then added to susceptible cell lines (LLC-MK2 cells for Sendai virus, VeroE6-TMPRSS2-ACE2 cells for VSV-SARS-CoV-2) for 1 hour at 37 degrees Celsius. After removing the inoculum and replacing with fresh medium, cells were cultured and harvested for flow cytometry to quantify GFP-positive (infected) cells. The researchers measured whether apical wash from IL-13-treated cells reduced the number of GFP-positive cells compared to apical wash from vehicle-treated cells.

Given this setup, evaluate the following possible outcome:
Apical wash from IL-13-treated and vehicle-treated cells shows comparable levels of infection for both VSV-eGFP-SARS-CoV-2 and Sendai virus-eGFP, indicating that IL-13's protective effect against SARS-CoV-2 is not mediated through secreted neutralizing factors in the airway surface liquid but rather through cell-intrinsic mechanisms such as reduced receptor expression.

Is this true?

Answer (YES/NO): NO